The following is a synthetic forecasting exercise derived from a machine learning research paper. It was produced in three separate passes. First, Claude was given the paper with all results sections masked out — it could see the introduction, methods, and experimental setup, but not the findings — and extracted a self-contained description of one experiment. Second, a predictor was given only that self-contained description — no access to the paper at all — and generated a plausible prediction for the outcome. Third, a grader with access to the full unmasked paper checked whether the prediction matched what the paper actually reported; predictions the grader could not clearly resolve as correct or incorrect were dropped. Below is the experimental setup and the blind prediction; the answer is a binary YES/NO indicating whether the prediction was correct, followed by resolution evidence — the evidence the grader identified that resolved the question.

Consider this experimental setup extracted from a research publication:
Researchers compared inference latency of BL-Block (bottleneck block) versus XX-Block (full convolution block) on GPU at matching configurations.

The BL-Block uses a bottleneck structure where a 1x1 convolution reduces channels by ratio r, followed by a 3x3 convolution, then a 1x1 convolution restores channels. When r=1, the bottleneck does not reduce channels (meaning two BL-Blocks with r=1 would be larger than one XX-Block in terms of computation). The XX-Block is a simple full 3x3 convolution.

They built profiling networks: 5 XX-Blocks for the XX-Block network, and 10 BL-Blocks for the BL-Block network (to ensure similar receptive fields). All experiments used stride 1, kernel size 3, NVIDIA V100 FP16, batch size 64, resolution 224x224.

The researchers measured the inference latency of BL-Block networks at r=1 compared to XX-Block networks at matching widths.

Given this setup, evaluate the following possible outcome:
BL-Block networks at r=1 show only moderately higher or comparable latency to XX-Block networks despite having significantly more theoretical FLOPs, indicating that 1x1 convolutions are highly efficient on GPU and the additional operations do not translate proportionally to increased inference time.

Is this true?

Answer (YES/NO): NO